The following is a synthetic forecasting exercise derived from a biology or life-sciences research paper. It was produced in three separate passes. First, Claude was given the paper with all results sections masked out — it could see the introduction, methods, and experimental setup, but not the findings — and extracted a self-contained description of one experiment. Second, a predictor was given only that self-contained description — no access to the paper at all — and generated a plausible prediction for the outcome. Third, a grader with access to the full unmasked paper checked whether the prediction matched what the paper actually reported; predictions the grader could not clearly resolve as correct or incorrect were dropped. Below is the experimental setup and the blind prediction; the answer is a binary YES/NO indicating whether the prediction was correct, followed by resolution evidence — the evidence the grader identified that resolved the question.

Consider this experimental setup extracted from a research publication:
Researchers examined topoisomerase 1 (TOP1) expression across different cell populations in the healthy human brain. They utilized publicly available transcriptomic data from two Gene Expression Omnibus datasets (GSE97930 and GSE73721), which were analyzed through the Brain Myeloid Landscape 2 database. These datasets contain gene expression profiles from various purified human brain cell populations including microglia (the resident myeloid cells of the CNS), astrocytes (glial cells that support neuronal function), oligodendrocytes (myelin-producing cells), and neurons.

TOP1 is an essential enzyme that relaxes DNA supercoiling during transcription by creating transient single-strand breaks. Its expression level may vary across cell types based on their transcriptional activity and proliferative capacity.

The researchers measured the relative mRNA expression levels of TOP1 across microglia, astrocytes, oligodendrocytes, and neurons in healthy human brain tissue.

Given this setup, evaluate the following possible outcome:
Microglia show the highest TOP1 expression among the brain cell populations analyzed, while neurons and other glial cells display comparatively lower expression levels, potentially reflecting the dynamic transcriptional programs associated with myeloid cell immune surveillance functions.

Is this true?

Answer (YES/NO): YES